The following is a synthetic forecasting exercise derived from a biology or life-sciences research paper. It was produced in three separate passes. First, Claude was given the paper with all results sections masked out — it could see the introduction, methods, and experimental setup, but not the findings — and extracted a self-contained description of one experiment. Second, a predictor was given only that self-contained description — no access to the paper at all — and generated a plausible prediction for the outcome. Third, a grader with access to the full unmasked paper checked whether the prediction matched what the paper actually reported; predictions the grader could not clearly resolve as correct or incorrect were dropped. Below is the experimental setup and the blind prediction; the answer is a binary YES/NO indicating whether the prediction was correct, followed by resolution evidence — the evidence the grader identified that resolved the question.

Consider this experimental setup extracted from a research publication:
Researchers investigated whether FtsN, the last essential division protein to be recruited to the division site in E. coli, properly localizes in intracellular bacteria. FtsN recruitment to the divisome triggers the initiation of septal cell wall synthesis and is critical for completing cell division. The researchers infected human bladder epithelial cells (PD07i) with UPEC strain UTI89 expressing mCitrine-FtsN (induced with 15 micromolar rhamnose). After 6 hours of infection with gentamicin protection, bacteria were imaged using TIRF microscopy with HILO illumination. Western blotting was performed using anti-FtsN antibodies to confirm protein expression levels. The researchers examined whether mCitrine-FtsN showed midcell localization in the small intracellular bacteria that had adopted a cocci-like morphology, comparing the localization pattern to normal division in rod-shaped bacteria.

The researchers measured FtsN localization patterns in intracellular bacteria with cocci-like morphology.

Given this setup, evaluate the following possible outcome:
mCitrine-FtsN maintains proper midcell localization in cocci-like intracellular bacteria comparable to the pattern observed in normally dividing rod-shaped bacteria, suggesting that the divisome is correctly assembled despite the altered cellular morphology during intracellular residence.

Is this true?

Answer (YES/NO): YES